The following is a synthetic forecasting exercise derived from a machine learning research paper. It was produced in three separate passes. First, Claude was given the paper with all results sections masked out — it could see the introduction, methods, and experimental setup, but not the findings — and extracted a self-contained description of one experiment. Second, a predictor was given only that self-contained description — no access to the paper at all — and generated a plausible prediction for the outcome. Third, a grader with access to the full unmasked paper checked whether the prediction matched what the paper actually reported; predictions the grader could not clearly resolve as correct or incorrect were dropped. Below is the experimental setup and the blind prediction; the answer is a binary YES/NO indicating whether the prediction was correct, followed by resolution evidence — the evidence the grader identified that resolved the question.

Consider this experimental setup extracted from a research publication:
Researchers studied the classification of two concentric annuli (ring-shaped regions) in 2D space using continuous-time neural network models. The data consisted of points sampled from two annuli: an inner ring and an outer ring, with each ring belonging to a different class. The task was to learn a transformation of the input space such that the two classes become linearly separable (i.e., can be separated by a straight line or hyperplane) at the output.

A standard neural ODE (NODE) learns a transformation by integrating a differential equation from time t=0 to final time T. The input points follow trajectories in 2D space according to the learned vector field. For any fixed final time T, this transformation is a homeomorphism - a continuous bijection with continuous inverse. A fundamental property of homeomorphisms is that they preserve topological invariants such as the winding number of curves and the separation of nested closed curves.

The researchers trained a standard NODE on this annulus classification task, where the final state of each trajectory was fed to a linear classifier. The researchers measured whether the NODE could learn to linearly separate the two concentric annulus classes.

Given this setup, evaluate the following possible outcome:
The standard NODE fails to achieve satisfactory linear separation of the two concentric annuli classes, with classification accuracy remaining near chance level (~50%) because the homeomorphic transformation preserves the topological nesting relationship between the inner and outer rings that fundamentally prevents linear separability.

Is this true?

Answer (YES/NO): YES